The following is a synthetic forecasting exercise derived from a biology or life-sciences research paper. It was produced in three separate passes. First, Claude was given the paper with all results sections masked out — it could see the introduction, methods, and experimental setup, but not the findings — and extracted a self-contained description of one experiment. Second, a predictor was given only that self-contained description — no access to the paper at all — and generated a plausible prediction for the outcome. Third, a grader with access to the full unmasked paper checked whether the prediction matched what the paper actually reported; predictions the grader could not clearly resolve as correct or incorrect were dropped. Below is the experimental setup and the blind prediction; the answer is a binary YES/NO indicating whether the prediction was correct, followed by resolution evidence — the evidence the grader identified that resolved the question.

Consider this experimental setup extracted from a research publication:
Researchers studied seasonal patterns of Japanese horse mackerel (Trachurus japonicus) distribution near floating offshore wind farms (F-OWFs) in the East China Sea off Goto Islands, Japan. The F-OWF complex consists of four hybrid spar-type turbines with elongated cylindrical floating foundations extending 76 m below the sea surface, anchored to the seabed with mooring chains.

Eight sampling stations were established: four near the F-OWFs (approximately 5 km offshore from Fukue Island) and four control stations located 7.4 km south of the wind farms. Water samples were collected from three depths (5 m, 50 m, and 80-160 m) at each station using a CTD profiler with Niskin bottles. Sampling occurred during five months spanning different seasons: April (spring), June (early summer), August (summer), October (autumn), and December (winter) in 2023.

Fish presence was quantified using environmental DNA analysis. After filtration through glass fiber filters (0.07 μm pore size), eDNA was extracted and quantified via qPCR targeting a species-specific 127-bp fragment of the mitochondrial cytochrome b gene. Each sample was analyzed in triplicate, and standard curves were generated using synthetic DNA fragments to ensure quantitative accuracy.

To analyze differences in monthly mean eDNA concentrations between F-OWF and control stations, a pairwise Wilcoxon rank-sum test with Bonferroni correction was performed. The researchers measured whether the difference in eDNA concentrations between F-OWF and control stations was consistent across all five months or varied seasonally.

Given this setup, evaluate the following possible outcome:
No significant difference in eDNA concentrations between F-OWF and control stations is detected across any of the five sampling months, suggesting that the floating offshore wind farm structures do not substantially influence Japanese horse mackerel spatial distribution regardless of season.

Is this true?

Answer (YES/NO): NO